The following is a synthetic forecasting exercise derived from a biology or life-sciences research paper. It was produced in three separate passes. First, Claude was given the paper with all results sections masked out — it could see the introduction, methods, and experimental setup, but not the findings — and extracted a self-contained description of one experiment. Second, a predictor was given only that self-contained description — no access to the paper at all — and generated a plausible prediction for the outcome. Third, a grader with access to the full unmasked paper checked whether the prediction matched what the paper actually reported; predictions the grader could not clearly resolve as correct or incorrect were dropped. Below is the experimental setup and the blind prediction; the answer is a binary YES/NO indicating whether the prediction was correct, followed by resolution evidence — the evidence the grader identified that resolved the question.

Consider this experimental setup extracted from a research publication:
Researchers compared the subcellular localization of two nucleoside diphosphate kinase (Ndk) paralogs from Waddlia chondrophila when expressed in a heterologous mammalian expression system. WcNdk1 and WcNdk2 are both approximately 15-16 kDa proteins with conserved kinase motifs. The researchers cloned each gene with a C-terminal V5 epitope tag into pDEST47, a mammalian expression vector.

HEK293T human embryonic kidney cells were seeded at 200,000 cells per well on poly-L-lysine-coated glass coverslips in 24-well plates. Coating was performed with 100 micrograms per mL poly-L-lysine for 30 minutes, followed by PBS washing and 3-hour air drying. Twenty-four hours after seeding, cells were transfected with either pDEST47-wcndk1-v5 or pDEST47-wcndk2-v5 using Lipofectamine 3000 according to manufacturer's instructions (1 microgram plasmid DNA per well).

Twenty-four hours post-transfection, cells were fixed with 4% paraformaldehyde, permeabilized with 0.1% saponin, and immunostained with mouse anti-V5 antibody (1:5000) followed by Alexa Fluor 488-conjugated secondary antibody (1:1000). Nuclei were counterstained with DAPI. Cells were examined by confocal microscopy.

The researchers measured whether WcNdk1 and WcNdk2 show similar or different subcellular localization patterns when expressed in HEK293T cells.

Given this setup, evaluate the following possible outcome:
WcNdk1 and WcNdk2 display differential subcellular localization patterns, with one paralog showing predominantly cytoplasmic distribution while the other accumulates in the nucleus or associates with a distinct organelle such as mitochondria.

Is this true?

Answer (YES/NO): YES